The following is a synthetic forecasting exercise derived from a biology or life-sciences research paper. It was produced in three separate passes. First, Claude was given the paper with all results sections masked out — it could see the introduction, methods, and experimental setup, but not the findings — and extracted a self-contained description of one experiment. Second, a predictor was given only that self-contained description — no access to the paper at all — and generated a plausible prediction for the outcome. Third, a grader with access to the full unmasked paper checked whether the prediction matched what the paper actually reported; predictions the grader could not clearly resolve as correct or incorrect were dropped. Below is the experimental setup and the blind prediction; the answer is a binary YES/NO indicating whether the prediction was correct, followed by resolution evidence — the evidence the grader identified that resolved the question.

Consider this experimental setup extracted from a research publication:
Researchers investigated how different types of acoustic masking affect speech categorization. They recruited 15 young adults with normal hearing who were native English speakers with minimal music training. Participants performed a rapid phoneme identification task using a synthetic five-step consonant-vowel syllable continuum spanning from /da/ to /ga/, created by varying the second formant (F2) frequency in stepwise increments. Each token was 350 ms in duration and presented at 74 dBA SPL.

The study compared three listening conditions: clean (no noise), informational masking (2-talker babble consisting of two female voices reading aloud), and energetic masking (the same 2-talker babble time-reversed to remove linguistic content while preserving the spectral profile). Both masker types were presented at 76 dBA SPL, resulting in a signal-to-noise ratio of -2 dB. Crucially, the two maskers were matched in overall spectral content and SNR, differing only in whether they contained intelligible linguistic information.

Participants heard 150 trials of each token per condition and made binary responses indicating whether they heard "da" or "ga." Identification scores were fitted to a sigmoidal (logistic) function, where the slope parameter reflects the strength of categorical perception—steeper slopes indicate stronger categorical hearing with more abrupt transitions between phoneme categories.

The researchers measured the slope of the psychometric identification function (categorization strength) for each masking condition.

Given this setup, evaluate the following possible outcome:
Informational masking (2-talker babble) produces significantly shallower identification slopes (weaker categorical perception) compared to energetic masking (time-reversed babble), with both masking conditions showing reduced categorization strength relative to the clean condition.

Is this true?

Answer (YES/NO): YES